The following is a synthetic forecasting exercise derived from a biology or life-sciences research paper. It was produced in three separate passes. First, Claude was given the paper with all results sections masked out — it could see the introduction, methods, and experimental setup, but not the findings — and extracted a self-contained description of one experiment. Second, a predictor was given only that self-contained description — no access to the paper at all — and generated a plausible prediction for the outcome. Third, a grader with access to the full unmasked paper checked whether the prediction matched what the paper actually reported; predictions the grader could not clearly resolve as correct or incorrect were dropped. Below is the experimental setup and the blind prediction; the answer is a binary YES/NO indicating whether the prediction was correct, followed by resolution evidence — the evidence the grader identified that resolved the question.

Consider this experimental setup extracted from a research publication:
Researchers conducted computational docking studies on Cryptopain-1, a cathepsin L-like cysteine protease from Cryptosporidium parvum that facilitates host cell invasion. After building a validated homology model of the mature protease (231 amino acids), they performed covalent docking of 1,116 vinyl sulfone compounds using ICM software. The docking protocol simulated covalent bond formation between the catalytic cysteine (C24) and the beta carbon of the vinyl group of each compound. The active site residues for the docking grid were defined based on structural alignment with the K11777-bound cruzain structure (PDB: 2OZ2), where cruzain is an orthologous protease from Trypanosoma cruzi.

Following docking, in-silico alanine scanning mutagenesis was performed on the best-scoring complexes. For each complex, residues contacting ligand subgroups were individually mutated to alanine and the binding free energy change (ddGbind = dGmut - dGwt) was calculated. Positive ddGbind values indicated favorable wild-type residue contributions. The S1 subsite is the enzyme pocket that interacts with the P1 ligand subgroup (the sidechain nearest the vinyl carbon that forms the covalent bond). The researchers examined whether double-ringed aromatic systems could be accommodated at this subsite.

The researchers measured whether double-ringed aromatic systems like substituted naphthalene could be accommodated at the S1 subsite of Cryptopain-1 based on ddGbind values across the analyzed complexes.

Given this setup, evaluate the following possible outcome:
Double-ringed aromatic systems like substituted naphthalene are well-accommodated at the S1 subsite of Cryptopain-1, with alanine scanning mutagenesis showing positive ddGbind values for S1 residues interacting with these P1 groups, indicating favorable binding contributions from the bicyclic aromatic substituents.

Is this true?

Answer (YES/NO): YES